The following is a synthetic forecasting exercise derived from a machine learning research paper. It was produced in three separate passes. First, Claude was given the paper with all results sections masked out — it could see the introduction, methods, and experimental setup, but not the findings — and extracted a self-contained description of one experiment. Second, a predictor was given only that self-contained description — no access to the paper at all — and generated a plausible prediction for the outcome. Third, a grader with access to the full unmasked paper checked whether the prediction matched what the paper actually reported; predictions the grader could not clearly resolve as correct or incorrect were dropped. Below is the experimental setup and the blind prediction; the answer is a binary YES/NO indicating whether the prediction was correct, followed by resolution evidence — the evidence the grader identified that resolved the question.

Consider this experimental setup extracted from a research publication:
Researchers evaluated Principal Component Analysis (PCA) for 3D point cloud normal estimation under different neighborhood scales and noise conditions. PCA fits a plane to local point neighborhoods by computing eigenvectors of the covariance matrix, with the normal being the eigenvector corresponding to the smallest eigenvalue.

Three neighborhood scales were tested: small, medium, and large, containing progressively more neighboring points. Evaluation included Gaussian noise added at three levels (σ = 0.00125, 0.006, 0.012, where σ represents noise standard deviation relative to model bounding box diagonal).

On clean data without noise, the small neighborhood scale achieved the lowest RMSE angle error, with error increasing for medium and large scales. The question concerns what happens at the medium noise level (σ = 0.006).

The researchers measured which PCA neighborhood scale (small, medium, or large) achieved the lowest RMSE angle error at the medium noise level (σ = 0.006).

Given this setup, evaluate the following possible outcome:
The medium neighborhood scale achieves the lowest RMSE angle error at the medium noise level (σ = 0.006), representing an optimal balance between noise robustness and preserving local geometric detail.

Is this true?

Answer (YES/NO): YES